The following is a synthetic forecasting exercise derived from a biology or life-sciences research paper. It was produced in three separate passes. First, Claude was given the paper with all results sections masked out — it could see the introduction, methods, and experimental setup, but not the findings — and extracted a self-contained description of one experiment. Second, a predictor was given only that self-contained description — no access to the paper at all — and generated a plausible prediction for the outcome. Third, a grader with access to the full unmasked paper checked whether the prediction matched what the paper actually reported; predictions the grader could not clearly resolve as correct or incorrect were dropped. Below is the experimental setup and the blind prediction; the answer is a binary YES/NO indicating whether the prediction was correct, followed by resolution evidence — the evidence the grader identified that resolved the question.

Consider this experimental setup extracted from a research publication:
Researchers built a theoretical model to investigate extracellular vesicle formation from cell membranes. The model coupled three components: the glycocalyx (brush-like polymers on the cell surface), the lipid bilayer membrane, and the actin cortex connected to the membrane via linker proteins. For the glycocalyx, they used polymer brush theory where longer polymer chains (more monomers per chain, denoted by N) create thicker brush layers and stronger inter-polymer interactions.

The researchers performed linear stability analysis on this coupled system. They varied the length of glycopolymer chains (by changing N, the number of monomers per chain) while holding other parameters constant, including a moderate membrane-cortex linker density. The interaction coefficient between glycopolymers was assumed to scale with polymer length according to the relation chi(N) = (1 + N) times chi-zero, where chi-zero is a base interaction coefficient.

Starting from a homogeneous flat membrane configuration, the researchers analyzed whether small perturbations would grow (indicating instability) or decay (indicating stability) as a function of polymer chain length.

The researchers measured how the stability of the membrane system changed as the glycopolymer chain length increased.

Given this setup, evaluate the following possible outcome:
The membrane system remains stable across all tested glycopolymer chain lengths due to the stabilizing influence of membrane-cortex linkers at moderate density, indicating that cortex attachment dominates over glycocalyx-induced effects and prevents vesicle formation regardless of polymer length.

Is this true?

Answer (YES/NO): NO